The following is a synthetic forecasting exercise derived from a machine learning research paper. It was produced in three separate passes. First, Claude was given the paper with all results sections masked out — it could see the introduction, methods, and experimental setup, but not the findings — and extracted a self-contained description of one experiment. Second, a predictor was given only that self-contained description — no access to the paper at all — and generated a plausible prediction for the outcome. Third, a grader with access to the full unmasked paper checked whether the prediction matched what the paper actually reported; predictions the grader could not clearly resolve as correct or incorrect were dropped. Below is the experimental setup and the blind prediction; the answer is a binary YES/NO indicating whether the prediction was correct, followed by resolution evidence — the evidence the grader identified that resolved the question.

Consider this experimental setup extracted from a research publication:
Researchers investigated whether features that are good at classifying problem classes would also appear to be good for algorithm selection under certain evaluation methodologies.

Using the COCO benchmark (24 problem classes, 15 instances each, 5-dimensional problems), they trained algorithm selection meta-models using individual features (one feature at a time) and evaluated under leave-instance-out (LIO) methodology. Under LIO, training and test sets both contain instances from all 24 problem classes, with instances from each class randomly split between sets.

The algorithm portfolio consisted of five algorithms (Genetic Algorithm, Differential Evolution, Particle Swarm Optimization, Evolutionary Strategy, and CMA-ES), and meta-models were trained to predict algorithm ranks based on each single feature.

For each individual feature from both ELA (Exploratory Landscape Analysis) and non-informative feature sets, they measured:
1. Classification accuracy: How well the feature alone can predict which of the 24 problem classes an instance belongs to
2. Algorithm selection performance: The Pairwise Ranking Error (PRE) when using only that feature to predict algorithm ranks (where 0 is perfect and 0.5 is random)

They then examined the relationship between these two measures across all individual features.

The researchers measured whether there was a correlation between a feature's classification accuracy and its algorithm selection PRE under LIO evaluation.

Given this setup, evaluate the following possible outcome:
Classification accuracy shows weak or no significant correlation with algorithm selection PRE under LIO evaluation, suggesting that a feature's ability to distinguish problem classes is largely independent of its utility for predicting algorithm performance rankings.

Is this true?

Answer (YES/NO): NO